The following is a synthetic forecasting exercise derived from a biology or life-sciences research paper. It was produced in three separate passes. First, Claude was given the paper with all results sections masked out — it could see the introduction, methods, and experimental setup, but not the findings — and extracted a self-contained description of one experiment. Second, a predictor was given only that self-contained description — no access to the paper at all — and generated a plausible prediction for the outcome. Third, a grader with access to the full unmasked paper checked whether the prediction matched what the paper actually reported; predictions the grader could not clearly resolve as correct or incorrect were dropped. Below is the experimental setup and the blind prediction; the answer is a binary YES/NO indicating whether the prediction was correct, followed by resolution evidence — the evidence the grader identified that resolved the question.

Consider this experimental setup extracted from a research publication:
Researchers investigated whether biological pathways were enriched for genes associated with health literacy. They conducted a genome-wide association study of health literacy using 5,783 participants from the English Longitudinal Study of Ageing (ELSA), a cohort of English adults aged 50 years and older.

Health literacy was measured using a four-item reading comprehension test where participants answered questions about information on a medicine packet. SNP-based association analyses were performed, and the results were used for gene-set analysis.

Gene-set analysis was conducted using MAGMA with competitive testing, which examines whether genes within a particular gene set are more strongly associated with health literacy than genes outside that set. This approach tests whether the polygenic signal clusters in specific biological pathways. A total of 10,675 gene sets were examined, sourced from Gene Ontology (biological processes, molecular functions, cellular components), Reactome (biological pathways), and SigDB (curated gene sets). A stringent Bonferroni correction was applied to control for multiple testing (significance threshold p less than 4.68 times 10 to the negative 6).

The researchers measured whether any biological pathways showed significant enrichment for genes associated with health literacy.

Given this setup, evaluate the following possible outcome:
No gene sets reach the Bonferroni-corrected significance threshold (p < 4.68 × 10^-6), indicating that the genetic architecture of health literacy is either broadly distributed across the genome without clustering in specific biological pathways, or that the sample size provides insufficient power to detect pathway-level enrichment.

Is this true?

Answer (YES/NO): YES